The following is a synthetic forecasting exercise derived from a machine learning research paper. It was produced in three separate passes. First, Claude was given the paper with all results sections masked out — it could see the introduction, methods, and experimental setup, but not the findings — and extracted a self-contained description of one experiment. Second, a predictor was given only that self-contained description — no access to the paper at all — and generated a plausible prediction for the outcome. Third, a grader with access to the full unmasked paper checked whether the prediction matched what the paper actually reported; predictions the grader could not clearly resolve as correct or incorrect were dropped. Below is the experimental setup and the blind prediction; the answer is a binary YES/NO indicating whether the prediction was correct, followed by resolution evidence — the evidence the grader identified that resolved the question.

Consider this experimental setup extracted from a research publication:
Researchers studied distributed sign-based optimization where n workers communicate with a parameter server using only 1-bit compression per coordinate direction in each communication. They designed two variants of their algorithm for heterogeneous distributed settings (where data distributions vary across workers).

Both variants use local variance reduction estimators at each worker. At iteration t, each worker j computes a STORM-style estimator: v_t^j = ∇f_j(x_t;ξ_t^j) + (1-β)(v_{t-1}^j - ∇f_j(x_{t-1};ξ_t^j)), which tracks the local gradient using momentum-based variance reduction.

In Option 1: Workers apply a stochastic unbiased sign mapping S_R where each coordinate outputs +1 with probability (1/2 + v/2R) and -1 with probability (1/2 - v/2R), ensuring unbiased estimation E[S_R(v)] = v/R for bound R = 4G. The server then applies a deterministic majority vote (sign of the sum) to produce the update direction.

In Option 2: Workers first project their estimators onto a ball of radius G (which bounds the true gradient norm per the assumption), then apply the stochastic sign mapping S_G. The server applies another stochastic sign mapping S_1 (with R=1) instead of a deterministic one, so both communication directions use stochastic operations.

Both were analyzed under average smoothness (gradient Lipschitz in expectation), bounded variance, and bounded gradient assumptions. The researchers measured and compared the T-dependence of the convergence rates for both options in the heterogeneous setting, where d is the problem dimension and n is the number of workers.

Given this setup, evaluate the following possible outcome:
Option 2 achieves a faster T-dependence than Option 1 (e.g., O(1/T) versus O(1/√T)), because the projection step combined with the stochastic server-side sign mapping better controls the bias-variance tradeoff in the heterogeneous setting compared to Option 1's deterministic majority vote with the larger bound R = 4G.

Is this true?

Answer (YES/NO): NO